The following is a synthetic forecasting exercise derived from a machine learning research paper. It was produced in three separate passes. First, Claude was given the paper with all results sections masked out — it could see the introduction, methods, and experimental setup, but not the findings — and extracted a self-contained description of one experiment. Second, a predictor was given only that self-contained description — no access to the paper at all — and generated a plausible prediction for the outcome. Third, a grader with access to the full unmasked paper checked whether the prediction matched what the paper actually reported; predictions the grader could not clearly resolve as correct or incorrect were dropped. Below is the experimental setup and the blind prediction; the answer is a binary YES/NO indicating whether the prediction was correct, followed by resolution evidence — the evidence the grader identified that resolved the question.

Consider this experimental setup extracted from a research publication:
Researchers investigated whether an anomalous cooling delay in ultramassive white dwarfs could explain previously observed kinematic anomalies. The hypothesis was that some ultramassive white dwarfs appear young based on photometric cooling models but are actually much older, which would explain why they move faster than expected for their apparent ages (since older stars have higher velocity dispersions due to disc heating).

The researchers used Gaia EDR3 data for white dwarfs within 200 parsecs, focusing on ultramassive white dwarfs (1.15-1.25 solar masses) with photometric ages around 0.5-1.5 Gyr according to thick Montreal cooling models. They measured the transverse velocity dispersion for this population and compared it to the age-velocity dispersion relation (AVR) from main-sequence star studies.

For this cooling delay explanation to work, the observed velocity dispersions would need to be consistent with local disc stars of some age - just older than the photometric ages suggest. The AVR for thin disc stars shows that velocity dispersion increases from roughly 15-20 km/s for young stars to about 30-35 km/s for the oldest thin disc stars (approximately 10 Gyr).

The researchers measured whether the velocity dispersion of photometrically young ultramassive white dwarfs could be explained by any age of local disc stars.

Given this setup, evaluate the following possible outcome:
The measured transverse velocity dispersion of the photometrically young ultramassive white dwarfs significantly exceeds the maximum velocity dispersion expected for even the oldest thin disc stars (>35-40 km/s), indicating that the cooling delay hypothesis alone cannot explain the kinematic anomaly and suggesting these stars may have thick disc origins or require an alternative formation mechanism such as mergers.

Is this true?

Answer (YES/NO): NO